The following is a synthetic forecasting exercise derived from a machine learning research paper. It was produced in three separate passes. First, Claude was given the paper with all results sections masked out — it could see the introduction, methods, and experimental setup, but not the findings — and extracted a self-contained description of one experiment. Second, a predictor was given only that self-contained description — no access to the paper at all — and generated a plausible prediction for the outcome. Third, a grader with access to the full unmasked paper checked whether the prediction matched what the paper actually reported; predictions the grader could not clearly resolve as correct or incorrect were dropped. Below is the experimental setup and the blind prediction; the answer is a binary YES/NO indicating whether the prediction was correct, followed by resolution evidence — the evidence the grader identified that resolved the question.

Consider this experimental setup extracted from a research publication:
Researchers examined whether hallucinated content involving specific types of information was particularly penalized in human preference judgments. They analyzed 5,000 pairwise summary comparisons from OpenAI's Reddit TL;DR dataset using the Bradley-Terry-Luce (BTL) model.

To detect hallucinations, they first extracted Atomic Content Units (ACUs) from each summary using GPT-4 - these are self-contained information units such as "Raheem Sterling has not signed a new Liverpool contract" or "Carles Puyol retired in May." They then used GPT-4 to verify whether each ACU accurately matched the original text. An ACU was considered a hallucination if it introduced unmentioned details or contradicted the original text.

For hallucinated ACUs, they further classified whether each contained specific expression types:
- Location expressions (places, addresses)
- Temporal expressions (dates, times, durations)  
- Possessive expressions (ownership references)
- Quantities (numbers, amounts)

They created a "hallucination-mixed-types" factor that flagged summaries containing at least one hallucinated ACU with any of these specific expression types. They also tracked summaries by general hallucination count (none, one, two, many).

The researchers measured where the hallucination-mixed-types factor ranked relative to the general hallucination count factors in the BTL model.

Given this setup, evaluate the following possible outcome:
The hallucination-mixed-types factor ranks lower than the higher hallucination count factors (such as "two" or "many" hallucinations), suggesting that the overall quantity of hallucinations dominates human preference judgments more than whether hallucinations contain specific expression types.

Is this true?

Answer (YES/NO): YES